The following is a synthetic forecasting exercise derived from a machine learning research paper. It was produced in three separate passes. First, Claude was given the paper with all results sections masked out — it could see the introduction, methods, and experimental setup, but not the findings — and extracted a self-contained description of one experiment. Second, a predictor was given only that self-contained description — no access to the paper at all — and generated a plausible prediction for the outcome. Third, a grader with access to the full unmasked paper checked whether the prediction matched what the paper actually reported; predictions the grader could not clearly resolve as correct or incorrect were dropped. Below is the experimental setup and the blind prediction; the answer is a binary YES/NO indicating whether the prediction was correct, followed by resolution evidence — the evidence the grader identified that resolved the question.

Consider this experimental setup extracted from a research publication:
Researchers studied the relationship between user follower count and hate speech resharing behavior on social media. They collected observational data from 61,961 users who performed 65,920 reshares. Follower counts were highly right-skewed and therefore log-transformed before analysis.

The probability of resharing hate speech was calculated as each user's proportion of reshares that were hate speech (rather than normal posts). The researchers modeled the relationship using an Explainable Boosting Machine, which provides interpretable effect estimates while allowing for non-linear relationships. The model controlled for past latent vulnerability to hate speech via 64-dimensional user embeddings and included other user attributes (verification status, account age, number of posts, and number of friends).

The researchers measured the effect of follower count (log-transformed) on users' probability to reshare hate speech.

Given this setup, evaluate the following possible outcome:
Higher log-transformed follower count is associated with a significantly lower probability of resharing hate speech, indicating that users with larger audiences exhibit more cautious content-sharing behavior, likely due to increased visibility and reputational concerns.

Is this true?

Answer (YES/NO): YES